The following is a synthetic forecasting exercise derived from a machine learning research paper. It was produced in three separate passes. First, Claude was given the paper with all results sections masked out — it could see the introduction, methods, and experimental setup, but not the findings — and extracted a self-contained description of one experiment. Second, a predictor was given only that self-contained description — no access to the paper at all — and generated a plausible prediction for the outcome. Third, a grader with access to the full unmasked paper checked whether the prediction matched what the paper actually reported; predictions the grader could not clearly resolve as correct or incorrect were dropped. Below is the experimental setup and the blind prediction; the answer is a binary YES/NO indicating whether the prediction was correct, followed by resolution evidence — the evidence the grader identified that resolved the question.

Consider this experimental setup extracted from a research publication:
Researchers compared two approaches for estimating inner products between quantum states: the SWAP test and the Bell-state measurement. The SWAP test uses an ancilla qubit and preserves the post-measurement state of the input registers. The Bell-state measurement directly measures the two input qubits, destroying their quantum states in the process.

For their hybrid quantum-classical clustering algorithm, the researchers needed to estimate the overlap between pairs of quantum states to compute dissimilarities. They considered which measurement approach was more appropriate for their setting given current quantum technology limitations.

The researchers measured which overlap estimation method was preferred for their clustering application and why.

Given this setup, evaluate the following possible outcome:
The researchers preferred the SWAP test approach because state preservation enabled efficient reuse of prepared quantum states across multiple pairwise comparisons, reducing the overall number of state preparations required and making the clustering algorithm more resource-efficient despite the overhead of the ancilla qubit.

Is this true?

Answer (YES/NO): NO